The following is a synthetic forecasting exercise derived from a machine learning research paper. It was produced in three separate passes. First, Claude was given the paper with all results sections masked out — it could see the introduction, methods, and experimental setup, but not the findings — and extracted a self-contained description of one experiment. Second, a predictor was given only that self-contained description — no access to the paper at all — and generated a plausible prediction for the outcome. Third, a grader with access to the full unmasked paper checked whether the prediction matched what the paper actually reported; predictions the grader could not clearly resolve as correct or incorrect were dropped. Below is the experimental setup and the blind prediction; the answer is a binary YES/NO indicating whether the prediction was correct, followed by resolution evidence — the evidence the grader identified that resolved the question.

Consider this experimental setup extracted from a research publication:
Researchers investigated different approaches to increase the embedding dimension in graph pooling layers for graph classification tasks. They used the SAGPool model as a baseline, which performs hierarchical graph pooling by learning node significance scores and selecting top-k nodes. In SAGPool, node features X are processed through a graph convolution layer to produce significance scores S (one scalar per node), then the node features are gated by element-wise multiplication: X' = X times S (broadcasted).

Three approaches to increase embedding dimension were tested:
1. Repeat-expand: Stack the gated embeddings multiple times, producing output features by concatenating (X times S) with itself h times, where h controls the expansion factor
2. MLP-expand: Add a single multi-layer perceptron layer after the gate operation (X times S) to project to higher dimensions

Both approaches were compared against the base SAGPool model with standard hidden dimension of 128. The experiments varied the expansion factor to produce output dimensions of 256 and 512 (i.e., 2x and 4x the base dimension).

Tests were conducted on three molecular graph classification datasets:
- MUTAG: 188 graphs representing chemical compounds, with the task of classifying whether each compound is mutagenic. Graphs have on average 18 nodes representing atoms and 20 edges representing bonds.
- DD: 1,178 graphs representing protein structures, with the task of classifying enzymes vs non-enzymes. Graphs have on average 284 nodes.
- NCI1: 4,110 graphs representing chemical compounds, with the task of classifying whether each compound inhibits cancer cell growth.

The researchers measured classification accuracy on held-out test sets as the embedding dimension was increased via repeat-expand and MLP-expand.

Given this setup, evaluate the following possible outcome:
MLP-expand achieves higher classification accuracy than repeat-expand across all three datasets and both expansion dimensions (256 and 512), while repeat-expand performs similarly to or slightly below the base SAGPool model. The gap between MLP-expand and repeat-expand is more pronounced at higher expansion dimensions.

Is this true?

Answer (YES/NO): NO